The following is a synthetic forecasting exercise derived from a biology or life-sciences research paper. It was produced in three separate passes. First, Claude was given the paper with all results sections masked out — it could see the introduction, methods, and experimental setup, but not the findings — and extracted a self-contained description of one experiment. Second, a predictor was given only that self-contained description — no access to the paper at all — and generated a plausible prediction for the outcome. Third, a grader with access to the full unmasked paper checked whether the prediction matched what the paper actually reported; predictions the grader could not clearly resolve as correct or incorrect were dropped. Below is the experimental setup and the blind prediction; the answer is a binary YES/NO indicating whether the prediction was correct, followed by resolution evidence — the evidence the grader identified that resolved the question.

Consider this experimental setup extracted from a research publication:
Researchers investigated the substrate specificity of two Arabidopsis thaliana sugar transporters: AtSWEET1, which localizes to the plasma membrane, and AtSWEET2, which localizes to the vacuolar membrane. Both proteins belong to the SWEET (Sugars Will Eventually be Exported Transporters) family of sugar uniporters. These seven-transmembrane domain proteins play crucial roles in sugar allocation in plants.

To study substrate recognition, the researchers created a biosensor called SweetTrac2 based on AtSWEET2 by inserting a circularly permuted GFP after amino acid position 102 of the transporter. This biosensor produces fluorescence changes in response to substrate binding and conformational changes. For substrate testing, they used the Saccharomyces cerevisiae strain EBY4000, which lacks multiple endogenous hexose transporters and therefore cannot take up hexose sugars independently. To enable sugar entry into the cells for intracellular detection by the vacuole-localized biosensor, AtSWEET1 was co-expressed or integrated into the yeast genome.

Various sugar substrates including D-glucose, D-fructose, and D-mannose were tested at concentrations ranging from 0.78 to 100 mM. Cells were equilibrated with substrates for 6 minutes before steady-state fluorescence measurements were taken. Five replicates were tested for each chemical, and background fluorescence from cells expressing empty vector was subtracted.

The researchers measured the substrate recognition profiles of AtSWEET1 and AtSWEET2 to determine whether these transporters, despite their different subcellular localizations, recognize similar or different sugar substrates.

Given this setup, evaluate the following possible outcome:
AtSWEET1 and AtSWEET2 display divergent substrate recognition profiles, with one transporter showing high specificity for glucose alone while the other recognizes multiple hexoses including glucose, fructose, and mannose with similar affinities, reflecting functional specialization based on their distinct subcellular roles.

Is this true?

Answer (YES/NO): NO